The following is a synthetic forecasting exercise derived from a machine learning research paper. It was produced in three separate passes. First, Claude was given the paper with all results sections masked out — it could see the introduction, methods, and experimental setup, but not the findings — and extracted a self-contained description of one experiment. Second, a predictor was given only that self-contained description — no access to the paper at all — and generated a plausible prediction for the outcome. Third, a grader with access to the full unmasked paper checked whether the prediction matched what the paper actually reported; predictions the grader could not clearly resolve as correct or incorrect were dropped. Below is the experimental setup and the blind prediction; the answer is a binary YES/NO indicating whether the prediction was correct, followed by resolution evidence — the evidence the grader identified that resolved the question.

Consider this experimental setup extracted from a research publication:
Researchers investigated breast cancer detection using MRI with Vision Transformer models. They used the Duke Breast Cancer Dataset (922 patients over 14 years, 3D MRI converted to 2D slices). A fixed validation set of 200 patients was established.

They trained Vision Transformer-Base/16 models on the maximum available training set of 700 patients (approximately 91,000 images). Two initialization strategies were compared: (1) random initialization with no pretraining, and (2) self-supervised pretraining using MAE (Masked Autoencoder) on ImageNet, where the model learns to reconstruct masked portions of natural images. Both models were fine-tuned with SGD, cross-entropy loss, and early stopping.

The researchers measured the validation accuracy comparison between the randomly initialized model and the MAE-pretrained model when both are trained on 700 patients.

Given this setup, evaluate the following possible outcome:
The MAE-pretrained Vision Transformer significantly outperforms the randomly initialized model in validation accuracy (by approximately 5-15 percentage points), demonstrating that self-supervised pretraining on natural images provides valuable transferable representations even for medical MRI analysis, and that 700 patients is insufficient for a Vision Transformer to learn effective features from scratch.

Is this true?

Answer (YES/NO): NO